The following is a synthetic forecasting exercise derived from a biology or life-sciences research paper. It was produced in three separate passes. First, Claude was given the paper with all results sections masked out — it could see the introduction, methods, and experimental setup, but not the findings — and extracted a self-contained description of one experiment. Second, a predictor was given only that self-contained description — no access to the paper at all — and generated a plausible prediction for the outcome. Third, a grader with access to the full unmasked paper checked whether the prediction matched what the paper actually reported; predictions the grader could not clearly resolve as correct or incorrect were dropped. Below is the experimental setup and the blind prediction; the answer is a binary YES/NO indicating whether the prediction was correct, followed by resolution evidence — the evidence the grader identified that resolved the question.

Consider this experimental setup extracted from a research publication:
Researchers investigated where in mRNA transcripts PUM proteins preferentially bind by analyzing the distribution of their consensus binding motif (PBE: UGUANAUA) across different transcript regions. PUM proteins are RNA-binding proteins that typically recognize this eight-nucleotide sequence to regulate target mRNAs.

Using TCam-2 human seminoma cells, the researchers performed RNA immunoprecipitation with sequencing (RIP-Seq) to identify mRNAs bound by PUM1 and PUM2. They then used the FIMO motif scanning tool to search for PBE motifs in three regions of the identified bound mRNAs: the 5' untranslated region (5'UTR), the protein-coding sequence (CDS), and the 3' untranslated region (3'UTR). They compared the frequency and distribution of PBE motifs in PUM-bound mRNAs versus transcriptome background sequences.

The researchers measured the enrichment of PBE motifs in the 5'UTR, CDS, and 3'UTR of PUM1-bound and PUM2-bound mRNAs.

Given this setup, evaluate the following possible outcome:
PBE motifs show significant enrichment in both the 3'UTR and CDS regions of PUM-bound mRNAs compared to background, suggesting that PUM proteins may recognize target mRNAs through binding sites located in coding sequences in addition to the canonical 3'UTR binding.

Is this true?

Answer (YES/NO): NO